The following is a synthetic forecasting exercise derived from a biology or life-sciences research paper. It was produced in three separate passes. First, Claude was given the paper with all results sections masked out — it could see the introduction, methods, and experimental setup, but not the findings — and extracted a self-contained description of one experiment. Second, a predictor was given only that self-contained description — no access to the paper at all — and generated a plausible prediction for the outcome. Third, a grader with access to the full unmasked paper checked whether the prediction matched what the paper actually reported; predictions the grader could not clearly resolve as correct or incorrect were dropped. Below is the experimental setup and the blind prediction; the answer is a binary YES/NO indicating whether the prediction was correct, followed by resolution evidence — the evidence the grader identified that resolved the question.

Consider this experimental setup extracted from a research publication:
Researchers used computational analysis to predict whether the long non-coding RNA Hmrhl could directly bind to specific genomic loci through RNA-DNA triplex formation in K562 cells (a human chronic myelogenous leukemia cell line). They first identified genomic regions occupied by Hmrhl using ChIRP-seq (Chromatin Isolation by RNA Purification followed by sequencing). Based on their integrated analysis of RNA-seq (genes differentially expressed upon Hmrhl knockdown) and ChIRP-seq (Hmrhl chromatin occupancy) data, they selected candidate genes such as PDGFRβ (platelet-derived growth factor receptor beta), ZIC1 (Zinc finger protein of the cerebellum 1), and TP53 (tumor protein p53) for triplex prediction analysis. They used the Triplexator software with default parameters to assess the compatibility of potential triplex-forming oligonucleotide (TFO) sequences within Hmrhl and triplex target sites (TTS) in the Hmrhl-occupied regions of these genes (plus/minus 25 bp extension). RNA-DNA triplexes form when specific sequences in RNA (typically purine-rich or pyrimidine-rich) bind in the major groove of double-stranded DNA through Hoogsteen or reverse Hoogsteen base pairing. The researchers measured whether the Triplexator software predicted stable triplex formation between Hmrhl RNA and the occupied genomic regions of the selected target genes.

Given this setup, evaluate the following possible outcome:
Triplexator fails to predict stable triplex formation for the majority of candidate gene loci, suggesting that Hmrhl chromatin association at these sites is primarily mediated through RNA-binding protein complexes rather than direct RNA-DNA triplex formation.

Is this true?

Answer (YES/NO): NO